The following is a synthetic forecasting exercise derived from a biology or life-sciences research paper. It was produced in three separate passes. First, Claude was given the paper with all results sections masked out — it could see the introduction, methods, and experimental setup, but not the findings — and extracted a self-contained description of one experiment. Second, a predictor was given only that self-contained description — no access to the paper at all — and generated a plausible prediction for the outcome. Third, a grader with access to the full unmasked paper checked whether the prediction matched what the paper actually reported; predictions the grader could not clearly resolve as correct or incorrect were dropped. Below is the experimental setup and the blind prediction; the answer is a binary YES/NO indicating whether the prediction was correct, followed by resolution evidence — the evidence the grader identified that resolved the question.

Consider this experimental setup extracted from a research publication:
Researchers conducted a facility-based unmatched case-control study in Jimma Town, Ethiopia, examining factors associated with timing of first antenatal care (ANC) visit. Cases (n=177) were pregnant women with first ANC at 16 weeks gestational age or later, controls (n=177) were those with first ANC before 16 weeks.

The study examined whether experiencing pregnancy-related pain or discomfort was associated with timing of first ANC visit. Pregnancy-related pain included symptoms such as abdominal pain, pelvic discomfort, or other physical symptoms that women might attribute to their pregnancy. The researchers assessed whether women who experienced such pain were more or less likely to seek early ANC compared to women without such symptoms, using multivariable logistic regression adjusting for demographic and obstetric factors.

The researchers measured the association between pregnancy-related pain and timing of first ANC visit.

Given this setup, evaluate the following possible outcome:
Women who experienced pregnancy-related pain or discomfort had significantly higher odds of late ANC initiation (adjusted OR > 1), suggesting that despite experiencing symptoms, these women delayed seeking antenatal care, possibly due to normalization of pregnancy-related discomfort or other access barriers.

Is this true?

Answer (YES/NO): YES